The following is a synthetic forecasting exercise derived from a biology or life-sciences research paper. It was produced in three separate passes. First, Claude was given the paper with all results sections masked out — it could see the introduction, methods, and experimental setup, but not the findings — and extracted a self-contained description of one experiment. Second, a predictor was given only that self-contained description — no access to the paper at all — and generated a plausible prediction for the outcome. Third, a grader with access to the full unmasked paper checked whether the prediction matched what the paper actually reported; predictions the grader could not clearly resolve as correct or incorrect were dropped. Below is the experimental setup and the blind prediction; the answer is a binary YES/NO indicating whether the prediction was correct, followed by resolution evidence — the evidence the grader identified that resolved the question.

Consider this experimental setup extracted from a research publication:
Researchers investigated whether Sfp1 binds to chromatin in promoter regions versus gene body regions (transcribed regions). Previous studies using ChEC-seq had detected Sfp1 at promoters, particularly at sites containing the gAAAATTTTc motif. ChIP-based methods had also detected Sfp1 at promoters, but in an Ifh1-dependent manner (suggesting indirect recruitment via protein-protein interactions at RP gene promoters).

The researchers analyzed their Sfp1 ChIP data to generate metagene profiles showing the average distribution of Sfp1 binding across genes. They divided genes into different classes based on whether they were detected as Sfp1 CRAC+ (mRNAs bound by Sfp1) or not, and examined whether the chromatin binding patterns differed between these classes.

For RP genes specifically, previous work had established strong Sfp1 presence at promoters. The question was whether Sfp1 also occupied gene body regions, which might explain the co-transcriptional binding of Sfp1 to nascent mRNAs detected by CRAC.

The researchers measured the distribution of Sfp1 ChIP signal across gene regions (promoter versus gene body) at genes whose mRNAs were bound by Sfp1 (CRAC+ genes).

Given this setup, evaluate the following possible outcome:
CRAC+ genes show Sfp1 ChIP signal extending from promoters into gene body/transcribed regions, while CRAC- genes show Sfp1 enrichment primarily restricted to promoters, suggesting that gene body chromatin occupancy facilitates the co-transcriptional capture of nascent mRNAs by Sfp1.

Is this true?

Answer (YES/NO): NO